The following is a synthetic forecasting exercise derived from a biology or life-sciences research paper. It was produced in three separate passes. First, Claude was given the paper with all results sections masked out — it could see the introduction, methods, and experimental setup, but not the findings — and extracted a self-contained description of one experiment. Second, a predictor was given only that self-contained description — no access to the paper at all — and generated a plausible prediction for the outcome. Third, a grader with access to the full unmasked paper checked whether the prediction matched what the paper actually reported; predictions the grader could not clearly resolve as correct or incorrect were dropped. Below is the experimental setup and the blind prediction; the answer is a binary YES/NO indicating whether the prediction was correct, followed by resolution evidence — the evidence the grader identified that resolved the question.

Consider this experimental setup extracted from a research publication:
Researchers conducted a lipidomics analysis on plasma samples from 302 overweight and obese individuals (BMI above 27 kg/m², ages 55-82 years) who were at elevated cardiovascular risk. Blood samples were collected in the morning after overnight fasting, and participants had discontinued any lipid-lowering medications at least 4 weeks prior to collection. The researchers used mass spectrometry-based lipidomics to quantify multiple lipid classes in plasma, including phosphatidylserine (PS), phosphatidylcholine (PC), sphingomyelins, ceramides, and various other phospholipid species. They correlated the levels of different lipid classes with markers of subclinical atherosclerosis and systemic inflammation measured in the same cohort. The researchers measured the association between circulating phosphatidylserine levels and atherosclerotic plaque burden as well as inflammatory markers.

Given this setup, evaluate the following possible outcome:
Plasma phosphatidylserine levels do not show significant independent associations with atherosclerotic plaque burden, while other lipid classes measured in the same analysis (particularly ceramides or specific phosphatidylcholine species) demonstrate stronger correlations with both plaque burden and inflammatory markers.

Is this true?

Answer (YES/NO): NO